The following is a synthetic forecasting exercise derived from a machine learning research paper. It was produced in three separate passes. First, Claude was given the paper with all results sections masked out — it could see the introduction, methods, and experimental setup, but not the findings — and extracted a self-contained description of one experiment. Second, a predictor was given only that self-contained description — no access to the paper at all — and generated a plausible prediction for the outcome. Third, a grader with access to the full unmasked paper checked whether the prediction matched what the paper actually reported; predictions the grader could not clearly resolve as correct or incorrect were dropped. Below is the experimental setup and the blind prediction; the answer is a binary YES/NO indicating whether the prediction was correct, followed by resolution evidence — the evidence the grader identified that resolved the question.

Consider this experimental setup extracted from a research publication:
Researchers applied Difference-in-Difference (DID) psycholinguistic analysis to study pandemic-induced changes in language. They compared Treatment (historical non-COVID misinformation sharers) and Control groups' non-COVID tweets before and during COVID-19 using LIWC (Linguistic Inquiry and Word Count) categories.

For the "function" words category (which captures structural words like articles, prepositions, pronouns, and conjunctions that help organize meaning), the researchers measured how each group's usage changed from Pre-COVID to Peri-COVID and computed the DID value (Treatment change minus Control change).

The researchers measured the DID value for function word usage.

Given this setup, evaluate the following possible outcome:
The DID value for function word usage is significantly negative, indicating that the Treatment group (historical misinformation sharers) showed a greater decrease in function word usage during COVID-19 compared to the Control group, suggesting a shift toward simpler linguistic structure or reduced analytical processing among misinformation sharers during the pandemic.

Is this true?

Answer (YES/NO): NO